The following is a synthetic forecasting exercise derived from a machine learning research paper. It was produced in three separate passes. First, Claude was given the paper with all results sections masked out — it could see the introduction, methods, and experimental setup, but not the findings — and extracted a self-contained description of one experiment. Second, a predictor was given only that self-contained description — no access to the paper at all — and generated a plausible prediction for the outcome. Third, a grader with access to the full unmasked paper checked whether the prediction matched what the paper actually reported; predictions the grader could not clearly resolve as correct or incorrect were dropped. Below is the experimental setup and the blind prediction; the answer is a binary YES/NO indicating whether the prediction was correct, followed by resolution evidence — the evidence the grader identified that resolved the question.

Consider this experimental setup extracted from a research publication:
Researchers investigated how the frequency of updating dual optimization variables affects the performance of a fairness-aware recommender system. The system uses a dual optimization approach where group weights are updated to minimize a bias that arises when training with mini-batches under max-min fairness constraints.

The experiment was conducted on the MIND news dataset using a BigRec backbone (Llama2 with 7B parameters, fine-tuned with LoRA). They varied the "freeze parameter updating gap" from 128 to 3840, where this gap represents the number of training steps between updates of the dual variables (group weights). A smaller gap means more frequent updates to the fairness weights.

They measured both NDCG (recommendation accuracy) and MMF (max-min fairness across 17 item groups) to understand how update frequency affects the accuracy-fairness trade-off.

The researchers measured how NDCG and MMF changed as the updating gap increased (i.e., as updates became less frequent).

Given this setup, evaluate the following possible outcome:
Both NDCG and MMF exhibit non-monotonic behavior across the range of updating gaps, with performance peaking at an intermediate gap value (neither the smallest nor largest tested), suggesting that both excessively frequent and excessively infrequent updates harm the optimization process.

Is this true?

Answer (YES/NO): YES